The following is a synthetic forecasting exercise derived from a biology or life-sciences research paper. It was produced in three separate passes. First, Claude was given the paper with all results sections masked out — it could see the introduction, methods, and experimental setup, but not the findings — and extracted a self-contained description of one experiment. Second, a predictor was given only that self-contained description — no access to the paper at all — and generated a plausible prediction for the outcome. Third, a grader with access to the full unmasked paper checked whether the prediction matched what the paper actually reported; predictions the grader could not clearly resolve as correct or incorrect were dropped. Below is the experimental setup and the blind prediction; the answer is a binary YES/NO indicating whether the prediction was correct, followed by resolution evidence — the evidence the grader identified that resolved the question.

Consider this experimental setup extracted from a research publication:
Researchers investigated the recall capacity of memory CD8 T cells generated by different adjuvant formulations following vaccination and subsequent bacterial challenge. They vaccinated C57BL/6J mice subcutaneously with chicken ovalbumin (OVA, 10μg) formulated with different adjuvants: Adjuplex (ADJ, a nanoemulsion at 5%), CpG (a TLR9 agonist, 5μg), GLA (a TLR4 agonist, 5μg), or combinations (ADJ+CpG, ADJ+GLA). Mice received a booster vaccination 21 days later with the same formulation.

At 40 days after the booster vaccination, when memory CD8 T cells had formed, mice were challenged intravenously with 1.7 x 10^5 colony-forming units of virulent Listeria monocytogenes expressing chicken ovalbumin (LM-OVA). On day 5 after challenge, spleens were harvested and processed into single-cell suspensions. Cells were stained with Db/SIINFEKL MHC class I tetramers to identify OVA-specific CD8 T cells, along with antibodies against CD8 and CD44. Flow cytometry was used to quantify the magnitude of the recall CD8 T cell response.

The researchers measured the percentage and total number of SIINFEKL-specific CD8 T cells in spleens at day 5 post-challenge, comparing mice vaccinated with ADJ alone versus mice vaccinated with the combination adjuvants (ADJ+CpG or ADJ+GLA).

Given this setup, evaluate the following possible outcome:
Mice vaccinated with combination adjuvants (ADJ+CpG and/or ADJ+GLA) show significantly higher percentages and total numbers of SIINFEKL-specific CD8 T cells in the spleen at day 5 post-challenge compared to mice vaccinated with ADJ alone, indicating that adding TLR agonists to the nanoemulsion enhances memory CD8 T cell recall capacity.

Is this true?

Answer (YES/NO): NO